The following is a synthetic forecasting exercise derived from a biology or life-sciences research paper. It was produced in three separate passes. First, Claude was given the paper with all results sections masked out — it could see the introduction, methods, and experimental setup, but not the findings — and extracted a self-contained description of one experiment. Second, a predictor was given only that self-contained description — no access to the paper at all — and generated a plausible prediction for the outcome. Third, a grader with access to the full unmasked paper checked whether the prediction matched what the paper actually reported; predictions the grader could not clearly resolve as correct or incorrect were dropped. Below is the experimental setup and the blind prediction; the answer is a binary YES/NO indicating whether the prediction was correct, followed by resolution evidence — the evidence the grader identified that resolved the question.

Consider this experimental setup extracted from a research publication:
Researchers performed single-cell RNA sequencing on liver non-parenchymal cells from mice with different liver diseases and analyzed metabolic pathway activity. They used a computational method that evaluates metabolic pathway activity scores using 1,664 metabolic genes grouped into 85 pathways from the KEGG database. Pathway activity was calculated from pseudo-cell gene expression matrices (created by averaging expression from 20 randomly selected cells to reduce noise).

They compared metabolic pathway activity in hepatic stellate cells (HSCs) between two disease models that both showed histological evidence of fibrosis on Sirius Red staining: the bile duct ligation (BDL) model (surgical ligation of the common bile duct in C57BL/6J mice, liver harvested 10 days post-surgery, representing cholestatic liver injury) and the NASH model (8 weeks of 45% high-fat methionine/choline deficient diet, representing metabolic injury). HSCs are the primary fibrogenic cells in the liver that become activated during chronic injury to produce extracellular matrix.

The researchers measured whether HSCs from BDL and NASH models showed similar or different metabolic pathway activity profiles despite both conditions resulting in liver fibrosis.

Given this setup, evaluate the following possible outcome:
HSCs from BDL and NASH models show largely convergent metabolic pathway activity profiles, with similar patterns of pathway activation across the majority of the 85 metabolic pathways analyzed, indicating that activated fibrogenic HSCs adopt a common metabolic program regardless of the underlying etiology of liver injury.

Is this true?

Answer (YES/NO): YES